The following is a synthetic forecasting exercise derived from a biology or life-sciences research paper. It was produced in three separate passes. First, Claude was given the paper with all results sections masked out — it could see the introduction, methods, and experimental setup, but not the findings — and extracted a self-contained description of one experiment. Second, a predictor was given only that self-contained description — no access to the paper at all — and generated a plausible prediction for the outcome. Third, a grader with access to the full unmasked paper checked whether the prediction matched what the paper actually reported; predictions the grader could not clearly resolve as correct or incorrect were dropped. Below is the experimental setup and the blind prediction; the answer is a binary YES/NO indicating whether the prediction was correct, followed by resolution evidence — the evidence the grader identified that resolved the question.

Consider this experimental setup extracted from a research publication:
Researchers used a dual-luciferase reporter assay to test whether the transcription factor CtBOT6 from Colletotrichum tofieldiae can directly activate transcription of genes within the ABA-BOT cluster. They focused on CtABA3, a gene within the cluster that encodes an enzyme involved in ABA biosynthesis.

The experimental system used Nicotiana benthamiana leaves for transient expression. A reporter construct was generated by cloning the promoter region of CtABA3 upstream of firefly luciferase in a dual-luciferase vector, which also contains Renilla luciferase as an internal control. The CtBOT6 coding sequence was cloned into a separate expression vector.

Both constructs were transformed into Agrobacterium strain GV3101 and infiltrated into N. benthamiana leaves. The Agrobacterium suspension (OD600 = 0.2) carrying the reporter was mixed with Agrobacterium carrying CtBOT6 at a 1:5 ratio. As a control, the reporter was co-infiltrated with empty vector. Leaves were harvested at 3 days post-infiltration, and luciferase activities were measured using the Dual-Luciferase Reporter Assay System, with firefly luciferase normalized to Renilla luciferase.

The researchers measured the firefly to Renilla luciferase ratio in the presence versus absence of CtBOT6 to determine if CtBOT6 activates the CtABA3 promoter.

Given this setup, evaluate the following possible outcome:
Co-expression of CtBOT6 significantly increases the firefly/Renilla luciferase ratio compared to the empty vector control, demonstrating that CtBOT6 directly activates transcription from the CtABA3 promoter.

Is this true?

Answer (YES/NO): YES